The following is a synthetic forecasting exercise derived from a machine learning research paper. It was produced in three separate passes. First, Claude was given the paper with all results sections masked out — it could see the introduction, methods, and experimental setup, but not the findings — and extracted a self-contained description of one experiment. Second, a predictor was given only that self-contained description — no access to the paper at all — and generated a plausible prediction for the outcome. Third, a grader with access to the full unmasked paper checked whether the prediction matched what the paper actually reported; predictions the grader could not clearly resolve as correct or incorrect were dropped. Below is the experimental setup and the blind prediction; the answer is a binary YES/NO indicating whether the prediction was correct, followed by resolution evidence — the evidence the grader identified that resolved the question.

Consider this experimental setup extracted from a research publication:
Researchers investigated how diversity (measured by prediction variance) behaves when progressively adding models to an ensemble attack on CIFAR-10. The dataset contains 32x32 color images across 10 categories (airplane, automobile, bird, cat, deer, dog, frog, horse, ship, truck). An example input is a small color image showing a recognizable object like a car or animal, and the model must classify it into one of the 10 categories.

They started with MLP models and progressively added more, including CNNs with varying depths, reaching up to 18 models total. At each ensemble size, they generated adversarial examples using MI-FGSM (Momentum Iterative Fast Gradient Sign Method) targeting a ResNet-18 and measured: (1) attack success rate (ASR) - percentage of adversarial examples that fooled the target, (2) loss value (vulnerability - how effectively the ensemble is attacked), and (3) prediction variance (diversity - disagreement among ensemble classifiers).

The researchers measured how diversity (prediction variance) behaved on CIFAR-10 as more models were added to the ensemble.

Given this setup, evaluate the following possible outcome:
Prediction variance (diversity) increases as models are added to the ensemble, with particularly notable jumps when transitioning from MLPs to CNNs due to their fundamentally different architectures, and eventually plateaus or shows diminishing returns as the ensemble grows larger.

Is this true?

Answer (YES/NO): NO